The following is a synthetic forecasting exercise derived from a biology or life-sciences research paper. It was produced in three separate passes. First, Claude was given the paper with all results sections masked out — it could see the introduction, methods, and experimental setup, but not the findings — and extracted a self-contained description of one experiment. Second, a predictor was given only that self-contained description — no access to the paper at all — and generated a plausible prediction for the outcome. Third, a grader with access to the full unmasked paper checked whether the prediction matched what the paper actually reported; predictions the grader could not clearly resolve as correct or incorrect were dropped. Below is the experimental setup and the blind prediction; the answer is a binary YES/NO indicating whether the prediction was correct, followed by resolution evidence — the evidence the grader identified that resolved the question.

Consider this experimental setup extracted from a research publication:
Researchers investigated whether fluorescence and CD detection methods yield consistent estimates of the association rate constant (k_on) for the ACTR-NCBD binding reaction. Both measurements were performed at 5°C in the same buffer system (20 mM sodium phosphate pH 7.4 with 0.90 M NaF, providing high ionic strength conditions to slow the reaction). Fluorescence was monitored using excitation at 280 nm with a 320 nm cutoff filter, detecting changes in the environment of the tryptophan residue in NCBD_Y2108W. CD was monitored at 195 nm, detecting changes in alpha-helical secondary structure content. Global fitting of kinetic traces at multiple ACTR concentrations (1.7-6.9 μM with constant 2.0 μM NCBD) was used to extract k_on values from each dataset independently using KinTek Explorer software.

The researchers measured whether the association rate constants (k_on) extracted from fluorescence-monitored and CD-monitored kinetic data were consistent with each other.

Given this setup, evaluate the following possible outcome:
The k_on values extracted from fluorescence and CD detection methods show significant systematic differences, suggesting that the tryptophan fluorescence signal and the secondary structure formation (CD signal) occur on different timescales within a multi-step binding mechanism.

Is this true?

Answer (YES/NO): YES